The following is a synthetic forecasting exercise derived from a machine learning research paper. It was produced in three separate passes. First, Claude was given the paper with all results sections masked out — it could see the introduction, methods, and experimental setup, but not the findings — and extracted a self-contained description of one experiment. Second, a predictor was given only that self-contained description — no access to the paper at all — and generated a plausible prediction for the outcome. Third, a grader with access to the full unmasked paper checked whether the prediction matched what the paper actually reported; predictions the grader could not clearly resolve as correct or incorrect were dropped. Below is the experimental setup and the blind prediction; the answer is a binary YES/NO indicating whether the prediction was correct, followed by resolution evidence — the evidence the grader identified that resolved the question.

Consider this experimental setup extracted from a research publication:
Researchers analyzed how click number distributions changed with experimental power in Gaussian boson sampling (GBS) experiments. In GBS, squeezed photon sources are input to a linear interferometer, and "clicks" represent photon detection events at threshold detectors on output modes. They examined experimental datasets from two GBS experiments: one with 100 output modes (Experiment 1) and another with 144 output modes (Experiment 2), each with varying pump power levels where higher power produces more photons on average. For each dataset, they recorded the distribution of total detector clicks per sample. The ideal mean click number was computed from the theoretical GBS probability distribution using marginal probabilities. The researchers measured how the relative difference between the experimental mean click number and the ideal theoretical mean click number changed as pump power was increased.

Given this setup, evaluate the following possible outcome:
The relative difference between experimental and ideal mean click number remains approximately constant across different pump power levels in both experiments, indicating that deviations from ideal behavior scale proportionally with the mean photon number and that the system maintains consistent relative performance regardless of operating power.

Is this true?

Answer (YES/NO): NO